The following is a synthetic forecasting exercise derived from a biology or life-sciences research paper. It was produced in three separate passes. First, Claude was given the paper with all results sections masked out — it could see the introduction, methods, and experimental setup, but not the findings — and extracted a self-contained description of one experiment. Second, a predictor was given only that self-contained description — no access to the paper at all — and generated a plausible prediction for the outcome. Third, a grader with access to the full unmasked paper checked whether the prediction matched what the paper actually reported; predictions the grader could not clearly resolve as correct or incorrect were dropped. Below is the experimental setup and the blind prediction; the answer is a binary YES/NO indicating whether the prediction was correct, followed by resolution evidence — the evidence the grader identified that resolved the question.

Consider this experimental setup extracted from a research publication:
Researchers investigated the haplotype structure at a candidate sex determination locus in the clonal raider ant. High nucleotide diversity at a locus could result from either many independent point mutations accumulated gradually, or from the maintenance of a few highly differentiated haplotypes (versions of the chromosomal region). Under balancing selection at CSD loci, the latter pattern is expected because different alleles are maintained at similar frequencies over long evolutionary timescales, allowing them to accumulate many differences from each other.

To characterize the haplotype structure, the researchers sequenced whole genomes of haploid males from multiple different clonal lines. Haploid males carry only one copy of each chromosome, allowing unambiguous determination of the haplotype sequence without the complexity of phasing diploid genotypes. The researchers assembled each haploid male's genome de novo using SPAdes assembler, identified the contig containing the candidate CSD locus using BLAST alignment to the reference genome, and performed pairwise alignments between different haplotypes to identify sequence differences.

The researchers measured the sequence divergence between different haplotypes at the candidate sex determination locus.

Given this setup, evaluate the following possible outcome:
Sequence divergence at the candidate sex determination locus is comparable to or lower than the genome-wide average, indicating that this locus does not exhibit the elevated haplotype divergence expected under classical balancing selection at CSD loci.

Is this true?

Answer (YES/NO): NO